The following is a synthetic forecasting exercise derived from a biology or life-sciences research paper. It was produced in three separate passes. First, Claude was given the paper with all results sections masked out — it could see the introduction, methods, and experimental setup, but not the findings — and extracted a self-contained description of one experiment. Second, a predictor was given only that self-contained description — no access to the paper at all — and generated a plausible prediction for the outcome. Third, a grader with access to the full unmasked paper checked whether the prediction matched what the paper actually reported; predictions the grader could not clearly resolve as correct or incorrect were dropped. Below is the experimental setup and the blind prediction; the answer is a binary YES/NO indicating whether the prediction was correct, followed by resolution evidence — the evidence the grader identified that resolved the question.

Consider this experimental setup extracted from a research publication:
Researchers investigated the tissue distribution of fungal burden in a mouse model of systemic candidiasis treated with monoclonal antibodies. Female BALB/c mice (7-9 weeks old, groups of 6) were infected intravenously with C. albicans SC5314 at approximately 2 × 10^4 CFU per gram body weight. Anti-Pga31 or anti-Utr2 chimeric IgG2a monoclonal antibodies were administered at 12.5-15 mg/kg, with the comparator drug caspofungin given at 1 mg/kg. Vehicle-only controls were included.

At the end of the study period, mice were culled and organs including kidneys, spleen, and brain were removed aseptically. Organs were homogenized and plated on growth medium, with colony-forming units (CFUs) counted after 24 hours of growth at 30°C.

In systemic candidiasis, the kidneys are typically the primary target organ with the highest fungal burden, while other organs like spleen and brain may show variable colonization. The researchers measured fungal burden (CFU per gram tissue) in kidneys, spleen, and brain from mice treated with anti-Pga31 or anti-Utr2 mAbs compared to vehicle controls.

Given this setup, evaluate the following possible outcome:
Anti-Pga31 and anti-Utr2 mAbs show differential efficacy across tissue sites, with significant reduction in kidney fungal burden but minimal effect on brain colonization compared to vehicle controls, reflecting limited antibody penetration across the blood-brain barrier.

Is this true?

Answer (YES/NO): NO